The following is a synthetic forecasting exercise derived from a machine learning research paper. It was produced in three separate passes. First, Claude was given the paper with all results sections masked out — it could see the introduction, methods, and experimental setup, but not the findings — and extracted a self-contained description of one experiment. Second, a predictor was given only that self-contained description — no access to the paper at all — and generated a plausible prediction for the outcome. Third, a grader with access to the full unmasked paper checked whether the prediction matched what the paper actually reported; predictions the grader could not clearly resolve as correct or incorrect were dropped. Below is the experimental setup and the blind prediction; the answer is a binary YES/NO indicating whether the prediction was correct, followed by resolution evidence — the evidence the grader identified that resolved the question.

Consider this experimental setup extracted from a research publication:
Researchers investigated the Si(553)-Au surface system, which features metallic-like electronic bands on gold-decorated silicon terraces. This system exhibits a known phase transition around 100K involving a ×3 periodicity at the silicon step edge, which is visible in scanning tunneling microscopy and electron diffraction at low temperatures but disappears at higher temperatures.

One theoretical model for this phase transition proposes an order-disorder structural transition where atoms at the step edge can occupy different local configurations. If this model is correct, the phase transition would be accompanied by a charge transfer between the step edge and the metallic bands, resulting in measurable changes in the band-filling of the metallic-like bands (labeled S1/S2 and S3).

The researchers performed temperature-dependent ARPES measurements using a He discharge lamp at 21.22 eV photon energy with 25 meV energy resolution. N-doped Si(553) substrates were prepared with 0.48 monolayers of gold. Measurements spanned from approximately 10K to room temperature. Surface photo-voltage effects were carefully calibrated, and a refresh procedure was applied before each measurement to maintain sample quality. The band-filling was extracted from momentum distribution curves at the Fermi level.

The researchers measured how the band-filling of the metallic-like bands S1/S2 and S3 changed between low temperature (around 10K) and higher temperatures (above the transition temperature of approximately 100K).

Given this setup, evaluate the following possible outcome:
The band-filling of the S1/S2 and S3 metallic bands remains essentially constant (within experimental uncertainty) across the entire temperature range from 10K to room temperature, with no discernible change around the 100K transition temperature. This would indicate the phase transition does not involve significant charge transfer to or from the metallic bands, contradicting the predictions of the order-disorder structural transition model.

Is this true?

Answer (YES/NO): YES